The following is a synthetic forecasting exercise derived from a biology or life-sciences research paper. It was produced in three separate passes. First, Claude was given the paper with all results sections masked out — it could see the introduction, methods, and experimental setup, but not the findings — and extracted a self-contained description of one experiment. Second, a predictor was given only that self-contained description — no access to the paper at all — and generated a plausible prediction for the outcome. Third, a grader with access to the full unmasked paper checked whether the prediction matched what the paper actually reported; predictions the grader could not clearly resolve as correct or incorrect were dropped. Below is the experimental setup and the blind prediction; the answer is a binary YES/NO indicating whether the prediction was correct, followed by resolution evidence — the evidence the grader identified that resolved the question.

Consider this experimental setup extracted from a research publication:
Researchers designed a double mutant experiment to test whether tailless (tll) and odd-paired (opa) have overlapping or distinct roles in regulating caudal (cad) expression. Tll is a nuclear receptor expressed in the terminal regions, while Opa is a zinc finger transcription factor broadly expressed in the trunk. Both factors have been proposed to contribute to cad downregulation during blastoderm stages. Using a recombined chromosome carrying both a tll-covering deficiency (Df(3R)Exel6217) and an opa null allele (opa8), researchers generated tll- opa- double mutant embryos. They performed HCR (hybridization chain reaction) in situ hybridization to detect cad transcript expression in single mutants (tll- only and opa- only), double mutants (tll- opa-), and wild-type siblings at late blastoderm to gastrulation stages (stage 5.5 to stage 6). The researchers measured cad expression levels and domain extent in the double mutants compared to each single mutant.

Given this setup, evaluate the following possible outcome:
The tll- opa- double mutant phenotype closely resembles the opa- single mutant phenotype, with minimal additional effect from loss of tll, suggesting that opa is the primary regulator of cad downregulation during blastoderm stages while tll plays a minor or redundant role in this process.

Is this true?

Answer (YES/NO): NO